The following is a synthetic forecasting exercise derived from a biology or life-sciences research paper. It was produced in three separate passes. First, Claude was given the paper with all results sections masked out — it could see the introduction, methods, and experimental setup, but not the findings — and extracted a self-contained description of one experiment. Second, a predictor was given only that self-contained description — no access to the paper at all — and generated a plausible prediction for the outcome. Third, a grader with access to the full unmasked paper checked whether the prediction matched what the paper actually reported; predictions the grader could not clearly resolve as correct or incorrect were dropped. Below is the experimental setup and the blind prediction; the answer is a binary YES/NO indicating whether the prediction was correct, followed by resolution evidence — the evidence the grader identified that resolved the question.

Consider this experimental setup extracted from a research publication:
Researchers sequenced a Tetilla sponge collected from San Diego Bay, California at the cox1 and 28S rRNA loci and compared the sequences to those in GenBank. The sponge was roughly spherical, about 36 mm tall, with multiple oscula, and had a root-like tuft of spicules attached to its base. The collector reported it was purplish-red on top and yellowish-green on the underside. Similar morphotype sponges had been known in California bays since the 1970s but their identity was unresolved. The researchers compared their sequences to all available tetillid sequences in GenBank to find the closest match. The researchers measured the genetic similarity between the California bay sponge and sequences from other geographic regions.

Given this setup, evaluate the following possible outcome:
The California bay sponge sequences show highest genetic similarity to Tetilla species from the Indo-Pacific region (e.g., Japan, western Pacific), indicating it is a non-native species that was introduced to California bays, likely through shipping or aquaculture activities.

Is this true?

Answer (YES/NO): NO